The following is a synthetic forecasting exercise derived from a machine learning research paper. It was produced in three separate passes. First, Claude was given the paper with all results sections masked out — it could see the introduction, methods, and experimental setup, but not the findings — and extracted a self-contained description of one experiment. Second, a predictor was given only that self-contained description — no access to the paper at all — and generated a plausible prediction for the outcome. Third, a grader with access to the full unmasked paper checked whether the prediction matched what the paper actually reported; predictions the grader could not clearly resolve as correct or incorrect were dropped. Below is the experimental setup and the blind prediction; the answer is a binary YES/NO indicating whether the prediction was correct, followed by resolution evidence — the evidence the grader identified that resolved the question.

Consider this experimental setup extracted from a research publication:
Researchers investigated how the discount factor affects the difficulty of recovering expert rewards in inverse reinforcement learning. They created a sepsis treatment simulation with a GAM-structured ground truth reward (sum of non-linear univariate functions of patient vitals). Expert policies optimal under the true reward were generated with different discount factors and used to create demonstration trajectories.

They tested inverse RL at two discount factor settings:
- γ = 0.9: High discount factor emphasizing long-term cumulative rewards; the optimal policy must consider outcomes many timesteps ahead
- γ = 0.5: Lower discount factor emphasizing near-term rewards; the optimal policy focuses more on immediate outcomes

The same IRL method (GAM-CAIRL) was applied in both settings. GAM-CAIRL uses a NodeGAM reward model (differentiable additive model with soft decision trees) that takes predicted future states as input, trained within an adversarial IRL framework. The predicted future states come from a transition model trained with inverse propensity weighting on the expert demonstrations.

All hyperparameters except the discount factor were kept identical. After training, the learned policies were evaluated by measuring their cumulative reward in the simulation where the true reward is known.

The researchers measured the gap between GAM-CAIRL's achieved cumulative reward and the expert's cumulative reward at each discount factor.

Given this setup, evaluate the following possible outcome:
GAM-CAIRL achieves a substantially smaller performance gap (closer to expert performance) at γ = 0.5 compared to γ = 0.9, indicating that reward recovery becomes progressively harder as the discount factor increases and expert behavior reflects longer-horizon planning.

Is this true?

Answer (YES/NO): YES